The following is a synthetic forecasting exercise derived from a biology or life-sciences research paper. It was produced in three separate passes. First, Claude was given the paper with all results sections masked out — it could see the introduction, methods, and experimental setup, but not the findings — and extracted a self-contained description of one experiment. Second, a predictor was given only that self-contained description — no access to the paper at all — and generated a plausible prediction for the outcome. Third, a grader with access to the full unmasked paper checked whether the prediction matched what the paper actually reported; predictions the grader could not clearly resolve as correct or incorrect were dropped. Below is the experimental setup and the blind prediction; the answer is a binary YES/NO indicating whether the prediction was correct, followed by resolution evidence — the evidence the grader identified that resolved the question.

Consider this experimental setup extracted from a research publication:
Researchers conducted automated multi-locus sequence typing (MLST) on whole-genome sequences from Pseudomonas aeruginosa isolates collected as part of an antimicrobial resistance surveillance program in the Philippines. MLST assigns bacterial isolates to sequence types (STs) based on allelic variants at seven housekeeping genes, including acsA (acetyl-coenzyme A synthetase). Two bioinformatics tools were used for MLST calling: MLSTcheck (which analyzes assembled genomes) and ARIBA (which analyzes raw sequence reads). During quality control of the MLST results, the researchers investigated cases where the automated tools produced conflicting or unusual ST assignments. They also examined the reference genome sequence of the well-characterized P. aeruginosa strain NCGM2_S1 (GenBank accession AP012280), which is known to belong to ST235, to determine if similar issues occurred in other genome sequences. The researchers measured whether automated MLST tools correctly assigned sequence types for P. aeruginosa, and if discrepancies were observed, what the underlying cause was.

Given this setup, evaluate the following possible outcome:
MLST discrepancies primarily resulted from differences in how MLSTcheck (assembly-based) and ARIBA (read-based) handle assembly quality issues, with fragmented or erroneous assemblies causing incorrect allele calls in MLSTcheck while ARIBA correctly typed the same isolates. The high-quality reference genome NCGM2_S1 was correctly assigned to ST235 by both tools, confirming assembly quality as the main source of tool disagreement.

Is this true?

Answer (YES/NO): NO